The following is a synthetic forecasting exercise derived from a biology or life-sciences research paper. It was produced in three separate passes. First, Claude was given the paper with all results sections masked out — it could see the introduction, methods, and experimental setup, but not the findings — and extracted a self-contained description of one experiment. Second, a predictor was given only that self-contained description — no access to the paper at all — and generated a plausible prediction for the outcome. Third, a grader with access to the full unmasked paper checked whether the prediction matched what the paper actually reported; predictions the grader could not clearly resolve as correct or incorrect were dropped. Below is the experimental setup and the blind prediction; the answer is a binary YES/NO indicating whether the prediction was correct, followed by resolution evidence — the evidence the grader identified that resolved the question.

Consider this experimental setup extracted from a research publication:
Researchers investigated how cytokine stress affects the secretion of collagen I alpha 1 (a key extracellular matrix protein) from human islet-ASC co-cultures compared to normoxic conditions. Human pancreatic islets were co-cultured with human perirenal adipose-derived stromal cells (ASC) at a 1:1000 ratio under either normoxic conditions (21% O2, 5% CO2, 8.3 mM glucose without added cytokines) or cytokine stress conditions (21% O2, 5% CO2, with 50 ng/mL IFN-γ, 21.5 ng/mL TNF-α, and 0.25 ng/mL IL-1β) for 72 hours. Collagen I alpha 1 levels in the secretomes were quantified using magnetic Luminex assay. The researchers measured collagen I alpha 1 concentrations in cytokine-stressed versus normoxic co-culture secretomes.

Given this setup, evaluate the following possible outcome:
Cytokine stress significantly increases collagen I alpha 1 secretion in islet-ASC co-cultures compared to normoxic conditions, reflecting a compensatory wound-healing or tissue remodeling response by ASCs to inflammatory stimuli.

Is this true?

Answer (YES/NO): NO